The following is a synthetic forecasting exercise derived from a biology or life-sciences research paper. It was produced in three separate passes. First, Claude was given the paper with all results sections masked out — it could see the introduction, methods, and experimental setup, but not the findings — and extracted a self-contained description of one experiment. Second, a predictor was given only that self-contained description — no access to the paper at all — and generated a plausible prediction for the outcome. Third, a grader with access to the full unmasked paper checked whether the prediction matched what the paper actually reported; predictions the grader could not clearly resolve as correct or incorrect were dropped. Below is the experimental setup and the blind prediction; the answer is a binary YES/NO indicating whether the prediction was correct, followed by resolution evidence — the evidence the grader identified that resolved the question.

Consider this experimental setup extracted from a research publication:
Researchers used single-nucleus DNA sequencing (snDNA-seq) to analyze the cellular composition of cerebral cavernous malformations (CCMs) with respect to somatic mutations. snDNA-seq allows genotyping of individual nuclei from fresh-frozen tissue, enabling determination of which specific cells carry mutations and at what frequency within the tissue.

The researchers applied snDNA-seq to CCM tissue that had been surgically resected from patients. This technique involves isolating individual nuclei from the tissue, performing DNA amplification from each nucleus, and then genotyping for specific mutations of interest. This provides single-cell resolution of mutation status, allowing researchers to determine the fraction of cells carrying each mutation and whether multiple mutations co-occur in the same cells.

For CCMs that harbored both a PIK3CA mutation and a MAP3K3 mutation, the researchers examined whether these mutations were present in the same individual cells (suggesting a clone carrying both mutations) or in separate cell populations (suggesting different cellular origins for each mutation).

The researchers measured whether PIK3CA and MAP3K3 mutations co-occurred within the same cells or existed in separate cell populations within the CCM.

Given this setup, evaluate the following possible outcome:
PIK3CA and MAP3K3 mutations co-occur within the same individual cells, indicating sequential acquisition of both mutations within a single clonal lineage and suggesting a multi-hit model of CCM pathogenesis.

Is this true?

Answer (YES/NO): YES